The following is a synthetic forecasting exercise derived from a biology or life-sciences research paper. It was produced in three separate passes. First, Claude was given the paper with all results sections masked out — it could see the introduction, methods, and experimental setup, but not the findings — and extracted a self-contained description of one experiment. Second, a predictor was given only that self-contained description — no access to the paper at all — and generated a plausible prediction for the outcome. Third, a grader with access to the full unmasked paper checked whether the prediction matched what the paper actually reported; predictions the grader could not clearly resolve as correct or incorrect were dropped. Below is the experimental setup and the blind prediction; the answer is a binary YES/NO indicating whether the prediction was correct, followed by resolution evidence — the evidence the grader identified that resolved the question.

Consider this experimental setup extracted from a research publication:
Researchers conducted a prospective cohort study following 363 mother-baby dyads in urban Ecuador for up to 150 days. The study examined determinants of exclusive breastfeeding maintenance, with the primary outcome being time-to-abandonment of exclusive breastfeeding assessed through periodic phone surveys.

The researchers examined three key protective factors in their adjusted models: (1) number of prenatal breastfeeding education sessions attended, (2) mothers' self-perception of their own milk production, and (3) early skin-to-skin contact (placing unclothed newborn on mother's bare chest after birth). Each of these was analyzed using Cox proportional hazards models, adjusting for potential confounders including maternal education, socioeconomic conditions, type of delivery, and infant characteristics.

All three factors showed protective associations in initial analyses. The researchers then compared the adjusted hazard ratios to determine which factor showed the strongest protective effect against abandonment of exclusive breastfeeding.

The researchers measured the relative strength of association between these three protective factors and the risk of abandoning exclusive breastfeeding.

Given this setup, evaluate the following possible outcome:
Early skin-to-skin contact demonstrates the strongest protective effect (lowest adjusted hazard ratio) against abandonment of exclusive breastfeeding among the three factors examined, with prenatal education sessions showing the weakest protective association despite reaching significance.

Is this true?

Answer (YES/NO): NO